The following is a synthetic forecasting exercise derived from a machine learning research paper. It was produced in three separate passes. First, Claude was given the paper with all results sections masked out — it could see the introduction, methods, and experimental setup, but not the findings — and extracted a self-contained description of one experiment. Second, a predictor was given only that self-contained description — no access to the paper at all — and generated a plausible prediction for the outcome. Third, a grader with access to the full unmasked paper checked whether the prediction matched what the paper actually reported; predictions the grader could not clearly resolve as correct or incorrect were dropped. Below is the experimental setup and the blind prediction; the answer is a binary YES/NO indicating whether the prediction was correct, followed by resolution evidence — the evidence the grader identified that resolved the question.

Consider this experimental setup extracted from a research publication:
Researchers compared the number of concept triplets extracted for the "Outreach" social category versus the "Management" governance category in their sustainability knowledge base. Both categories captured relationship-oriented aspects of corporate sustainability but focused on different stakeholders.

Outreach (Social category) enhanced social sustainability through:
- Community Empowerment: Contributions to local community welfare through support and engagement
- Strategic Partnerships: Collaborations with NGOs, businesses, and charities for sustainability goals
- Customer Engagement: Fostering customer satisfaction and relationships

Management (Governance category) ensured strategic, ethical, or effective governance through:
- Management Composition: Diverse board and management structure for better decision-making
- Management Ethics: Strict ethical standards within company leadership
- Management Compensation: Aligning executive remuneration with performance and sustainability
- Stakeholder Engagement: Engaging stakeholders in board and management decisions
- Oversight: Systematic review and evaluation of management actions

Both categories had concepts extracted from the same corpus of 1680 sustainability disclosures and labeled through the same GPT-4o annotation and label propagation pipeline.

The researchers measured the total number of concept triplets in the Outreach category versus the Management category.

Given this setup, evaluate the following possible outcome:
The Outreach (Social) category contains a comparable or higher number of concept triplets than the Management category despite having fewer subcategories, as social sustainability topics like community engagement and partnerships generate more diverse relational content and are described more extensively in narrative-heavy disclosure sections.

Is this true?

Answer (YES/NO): NO